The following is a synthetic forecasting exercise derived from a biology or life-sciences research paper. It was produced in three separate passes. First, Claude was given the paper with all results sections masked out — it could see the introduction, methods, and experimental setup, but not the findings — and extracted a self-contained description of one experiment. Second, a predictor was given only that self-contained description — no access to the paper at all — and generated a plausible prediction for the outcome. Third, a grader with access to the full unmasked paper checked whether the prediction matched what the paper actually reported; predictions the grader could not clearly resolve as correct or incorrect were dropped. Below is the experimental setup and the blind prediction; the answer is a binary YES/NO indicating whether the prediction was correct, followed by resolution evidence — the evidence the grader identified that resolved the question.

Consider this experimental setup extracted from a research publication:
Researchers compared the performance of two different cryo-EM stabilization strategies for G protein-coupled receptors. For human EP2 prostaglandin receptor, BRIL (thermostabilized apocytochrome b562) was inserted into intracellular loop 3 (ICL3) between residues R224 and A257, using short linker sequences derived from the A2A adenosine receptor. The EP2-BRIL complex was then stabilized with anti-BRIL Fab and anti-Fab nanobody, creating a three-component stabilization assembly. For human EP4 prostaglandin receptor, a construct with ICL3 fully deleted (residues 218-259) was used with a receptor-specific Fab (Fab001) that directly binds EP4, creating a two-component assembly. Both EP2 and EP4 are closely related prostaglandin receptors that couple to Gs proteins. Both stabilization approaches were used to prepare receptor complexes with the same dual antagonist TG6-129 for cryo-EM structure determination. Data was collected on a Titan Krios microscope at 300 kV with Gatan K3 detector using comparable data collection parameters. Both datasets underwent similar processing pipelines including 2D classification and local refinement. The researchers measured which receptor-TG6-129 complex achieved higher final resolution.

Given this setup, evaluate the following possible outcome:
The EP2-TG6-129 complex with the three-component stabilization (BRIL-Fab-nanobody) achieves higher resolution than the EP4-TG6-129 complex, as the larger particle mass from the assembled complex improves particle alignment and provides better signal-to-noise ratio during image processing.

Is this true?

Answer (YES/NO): NO